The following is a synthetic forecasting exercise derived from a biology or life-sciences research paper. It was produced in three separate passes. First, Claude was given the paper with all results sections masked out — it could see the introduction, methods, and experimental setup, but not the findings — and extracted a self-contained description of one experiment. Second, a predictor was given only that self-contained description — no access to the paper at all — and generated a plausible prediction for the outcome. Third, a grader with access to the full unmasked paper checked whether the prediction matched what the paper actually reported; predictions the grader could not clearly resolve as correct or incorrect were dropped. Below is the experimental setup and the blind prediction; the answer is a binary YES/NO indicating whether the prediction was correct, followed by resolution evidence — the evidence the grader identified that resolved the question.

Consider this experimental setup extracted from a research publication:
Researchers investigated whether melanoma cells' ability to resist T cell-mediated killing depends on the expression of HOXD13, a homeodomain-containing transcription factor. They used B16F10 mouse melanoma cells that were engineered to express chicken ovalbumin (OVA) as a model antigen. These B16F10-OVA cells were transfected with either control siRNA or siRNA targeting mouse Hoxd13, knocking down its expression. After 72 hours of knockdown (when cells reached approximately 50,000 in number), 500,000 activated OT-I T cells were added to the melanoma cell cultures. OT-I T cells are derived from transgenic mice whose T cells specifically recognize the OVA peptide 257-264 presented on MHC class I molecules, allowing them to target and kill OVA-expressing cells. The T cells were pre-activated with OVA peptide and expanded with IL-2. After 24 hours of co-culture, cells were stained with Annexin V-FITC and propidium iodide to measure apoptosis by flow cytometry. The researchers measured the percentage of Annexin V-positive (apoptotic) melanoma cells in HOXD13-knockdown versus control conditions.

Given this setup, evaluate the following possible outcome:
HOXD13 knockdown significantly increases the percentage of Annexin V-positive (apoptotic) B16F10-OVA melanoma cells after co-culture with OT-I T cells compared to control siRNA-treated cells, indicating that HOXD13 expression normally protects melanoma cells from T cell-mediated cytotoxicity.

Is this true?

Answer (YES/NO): YES